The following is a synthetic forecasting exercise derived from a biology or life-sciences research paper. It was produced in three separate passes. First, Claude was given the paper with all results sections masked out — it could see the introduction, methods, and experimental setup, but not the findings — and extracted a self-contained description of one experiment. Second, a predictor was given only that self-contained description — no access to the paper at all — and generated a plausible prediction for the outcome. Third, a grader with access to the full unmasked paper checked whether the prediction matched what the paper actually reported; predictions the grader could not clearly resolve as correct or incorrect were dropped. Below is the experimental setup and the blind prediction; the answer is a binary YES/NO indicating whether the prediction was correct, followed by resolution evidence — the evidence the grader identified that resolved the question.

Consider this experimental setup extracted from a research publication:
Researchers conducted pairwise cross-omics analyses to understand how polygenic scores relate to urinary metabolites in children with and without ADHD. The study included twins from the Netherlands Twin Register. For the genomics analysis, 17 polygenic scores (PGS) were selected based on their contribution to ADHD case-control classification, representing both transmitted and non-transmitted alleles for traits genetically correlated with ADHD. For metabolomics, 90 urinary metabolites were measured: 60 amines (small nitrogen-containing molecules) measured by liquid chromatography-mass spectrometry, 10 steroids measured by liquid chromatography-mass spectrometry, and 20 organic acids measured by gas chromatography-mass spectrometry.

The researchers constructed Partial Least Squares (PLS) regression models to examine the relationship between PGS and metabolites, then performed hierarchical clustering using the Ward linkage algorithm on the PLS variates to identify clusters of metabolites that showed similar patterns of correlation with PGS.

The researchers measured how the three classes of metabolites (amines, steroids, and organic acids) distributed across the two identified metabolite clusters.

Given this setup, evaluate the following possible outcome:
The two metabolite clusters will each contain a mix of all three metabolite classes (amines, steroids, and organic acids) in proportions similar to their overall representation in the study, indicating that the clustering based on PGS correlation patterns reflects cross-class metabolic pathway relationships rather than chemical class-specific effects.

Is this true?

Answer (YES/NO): NO